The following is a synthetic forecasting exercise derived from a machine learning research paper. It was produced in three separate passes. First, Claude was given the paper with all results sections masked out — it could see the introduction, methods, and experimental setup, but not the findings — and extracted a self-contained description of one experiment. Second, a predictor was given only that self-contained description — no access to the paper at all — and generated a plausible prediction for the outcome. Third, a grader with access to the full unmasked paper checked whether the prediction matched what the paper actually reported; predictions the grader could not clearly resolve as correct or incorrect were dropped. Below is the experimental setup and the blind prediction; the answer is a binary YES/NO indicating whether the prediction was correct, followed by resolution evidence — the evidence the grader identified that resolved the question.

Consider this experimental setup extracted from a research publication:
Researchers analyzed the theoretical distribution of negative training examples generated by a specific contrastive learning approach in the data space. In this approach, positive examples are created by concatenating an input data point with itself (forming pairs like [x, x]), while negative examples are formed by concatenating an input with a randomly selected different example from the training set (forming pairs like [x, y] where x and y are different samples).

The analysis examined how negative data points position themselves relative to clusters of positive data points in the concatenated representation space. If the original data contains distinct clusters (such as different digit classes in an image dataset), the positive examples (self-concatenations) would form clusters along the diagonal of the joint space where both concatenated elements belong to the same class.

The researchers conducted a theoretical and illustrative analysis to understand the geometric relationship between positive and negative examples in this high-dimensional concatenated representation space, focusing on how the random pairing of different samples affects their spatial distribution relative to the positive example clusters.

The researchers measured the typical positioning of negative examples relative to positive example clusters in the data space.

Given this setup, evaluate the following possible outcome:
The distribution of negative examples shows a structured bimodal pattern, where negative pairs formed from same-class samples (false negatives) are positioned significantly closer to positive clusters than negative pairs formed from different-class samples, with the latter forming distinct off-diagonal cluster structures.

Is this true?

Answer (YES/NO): NO